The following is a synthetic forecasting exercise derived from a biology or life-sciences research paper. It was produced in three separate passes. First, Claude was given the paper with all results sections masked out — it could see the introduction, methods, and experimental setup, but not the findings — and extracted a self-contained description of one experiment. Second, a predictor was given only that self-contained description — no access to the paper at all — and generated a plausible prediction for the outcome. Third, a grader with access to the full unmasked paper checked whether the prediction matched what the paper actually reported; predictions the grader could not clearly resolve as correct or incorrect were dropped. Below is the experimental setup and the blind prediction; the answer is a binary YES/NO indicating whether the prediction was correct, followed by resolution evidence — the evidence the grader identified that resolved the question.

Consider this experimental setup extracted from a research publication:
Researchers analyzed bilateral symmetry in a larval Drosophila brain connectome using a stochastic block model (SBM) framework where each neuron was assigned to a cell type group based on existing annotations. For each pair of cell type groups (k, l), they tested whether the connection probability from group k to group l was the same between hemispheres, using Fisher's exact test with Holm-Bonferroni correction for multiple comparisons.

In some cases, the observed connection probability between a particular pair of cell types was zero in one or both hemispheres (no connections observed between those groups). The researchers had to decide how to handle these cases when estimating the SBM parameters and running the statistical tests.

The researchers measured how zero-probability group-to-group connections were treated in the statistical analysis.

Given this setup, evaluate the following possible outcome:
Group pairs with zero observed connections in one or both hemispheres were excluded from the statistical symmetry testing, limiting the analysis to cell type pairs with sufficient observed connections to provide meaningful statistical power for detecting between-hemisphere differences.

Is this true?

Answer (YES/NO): YES